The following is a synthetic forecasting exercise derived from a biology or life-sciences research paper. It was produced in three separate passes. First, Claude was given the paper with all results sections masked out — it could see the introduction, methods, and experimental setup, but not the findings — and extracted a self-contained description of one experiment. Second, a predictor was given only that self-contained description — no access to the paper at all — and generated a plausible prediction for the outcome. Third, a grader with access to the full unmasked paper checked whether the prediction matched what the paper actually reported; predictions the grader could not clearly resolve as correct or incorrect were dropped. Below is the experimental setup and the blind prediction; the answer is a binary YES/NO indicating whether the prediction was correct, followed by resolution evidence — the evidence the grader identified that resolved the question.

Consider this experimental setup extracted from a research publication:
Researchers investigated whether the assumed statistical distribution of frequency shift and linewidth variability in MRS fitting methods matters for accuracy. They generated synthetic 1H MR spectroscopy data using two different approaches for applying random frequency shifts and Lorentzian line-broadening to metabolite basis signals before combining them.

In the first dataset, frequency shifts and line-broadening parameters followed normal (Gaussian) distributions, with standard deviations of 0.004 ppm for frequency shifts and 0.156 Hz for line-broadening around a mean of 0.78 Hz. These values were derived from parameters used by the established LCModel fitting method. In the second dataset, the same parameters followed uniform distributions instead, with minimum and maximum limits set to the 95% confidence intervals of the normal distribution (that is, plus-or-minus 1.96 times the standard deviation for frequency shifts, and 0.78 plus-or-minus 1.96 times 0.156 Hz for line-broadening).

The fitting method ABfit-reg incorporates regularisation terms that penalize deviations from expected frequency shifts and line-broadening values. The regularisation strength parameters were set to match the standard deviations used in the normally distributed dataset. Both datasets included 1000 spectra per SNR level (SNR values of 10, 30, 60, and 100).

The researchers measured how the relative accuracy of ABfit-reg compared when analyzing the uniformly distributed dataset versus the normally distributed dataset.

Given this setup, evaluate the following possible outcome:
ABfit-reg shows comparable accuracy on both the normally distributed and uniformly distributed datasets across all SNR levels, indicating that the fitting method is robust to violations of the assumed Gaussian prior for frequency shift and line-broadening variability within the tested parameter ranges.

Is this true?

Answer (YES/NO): YES